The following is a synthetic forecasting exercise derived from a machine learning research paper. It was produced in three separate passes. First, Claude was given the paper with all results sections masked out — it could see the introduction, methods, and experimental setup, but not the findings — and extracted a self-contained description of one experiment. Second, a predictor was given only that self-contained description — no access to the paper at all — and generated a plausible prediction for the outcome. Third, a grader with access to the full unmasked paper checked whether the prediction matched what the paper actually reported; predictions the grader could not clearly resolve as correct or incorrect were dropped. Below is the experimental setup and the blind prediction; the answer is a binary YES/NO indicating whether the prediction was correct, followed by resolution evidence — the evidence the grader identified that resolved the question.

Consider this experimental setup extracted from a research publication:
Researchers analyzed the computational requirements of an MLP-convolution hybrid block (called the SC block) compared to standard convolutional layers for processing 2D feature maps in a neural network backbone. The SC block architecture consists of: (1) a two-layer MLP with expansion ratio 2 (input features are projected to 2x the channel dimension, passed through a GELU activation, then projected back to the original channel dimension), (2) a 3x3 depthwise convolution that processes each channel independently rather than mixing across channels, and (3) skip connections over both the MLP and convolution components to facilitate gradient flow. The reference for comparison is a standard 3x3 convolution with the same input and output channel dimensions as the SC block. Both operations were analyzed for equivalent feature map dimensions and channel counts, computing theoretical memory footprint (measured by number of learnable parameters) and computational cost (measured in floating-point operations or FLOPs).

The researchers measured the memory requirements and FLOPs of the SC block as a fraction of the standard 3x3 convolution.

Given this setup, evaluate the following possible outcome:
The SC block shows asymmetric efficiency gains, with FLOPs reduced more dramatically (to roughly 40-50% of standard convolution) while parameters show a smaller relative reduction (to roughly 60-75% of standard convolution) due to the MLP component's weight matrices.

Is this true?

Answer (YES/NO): NO